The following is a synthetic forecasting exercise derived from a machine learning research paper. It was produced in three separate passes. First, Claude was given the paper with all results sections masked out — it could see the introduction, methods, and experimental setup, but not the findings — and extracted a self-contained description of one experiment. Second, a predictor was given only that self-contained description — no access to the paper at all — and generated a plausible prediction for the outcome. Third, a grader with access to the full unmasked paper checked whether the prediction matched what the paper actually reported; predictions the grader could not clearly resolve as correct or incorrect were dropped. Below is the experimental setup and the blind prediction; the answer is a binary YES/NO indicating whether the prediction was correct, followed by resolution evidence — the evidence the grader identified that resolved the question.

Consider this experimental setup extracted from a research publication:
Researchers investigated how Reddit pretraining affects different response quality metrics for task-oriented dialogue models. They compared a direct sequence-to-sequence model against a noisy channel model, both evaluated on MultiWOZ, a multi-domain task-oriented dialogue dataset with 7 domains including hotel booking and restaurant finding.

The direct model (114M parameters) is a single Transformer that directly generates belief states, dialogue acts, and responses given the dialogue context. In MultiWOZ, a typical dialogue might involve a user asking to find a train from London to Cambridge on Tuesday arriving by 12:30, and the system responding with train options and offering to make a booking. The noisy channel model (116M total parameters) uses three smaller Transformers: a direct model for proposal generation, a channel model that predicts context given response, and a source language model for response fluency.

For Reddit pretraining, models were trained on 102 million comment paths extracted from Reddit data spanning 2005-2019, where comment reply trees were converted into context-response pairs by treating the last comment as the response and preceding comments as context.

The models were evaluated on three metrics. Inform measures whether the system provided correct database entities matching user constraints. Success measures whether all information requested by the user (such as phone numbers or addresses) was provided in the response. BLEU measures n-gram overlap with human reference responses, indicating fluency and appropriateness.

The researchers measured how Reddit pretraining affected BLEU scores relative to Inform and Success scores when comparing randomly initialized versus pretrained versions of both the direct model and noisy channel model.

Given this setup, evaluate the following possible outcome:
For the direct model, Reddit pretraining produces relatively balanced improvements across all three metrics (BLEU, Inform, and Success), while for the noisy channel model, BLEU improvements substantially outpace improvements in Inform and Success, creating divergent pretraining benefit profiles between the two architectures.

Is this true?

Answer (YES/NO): NO